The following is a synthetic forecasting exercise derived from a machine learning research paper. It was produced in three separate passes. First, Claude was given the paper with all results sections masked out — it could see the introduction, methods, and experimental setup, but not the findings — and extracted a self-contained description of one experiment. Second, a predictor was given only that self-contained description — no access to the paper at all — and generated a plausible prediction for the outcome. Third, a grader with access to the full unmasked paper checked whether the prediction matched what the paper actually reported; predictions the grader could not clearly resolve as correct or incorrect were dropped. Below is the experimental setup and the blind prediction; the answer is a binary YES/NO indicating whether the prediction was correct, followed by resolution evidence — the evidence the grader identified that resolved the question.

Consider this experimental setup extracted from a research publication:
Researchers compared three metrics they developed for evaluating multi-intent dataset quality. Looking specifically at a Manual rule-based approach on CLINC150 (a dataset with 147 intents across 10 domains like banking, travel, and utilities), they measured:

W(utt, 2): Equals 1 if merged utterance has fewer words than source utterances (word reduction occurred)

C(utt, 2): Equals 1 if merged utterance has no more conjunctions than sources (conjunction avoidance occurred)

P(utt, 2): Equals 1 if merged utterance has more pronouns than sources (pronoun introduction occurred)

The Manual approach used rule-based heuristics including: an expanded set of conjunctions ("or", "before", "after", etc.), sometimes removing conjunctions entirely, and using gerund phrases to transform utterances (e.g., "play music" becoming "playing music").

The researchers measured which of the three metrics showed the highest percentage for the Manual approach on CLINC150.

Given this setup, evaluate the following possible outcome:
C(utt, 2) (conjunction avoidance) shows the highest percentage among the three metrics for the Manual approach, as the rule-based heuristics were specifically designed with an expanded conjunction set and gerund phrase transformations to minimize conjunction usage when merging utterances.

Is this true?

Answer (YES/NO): YES